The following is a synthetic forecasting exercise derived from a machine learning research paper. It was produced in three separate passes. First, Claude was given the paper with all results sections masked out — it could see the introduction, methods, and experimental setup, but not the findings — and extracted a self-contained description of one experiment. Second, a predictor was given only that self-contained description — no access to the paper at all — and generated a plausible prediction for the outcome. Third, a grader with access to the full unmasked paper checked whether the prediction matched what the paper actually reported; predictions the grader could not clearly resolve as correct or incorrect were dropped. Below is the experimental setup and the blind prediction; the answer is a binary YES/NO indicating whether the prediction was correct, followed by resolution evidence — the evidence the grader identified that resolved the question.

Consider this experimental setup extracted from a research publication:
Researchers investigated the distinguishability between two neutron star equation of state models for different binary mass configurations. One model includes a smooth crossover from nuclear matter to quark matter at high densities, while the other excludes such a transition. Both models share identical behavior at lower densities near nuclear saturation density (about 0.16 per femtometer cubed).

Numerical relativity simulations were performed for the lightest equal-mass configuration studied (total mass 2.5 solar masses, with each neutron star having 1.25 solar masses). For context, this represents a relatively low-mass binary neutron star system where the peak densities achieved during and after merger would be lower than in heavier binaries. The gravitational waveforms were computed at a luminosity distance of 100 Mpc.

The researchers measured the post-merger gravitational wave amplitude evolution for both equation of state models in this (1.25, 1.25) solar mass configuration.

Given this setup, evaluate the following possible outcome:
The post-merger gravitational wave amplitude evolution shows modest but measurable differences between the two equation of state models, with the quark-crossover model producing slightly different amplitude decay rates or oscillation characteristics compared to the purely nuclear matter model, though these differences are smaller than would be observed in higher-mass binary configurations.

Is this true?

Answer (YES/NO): NO